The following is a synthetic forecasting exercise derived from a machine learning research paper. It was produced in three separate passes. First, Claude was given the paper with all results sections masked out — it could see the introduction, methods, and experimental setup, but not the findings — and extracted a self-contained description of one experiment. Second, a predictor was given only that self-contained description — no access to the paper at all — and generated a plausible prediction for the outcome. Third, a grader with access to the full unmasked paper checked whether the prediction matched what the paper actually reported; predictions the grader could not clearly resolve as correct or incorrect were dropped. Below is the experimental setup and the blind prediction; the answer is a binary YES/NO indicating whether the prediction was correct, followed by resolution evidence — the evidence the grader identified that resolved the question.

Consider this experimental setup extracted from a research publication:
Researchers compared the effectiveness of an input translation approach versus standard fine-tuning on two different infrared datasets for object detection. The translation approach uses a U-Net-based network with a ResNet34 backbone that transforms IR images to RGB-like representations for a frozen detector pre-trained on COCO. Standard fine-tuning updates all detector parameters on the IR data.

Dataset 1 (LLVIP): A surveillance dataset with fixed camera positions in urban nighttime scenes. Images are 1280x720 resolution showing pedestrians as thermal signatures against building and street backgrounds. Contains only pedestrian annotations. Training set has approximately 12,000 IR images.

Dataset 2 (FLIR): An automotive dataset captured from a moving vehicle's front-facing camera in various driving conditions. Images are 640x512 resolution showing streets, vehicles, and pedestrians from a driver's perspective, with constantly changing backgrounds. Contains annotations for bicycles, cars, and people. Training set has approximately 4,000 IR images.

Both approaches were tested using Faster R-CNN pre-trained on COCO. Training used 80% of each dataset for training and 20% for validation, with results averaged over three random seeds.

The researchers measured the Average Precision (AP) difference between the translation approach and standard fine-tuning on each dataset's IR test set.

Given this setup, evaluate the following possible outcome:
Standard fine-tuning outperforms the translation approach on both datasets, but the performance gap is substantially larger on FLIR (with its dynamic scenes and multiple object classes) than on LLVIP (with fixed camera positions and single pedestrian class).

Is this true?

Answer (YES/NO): NO